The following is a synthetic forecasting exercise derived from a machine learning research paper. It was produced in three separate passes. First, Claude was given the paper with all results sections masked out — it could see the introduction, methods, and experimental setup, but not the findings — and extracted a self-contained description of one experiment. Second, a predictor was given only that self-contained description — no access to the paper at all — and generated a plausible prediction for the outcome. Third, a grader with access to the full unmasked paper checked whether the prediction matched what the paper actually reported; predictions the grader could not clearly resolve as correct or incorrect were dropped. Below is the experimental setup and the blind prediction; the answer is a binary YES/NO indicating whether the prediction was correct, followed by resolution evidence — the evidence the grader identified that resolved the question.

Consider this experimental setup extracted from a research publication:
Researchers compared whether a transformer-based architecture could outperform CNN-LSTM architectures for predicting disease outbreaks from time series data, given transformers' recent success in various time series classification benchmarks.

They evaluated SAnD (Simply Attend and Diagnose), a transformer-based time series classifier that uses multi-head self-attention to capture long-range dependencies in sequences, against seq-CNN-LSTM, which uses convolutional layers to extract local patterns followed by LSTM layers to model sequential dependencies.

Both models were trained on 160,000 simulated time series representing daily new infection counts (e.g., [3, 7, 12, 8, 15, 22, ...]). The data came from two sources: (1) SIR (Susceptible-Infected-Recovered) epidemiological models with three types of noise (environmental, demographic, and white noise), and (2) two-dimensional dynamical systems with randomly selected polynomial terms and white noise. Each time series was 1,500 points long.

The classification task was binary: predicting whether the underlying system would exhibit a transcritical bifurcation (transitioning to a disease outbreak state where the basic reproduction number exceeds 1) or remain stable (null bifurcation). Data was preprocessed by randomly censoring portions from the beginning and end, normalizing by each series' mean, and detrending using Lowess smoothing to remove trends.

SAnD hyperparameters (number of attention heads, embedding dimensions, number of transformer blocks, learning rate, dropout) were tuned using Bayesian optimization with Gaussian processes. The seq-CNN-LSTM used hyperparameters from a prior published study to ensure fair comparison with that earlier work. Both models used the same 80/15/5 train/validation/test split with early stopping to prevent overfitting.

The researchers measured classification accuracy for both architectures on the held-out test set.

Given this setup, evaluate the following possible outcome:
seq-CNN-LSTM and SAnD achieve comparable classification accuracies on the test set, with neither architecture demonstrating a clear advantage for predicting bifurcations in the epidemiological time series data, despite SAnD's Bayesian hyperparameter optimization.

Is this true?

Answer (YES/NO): NO